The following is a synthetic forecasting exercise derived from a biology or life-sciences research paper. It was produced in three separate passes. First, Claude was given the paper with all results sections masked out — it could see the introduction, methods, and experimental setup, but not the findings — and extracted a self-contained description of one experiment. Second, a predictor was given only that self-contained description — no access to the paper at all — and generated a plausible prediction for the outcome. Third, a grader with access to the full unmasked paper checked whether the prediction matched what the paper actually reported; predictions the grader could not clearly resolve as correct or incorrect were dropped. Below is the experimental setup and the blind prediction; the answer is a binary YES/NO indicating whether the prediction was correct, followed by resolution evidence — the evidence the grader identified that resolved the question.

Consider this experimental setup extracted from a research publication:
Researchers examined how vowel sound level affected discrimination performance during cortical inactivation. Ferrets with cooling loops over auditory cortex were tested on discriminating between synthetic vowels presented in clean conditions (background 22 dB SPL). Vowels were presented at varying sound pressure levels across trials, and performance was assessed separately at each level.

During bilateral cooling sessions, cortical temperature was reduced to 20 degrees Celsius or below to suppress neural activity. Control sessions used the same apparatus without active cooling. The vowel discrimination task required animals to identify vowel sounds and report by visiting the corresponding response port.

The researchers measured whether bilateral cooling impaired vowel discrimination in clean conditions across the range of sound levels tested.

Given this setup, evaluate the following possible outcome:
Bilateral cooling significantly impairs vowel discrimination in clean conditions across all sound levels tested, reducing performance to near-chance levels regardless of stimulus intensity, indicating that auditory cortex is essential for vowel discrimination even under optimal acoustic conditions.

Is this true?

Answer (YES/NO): NO